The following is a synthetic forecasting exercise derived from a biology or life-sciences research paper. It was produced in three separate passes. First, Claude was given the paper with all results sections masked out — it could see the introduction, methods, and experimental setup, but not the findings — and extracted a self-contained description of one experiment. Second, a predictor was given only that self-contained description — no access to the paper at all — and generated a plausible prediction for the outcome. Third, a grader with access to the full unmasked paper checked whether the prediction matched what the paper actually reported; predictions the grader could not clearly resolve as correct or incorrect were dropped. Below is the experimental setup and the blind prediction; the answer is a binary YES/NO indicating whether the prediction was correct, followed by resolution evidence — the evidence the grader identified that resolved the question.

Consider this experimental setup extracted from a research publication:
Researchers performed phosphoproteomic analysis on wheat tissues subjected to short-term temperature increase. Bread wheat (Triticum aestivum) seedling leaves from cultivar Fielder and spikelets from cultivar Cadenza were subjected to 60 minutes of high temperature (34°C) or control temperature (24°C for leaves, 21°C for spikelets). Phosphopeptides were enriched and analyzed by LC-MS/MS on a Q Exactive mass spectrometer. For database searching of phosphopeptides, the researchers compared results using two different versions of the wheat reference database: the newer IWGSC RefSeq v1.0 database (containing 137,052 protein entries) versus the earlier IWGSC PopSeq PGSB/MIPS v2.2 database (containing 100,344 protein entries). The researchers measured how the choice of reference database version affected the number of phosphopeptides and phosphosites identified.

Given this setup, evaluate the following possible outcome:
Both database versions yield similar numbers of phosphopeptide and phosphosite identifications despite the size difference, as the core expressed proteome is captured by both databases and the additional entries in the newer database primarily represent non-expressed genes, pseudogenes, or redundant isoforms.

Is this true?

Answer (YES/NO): NO